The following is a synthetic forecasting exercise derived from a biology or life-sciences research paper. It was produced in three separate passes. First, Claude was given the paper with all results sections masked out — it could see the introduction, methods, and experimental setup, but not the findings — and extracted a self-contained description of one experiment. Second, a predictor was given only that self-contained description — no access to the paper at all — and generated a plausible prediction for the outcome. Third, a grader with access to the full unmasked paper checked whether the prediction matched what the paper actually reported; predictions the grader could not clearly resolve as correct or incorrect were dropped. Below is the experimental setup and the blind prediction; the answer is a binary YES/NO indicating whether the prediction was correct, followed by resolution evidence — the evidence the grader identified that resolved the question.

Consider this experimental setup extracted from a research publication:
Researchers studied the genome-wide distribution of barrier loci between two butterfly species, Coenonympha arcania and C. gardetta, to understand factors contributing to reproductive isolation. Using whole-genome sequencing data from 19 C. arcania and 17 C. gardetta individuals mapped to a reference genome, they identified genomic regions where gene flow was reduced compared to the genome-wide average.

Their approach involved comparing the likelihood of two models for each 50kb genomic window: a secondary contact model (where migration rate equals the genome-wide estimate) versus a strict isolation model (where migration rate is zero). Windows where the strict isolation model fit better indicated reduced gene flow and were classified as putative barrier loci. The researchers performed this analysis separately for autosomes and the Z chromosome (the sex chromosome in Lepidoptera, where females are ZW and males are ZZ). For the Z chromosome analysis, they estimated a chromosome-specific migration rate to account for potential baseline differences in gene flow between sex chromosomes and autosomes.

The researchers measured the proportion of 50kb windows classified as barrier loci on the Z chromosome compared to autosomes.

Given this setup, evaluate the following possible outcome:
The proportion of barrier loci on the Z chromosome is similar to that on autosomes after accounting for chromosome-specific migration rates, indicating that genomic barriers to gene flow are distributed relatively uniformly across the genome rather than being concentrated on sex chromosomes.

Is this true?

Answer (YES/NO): NO